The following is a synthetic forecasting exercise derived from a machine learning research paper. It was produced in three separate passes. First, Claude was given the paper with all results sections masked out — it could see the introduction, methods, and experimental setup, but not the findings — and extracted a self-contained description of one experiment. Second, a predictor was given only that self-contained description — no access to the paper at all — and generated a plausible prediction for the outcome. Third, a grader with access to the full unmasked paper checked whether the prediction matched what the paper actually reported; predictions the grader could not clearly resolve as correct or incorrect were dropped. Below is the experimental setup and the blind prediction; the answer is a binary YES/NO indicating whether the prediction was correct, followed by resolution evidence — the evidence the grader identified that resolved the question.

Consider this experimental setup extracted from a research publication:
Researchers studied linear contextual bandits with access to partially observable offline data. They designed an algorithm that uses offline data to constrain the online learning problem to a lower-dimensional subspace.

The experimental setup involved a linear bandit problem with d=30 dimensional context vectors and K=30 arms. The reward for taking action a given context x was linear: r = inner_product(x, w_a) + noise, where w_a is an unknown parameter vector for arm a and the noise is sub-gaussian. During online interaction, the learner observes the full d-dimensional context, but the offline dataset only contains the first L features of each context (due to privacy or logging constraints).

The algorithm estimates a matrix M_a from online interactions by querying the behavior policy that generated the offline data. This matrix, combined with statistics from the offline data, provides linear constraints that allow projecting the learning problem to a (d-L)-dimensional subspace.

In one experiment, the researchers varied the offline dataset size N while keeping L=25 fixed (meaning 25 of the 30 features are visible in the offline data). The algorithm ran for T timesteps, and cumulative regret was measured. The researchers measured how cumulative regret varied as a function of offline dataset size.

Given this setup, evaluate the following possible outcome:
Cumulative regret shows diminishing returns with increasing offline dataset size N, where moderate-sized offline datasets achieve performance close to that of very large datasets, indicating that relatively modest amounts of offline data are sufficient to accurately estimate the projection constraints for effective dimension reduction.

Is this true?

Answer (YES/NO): YES